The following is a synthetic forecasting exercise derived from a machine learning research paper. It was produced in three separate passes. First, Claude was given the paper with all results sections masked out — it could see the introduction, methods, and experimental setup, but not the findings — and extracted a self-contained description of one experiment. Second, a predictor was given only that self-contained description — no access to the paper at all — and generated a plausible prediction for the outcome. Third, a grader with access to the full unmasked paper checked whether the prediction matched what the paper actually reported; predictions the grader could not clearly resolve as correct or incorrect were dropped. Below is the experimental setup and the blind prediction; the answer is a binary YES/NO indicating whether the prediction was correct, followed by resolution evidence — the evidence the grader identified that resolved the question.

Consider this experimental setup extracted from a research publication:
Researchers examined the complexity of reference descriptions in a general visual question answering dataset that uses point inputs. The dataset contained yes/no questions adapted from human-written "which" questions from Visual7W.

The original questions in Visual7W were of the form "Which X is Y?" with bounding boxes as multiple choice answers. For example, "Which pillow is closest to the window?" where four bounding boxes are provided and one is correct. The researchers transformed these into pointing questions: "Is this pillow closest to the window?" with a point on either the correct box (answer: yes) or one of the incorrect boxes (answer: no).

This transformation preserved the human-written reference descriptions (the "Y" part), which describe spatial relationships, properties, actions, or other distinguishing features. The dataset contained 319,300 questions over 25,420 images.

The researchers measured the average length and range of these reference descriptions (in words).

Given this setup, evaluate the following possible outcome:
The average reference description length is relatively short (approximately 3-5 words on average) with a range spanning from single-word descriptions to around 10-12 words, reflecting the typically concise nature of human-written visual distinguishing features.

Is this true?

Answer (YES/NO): NO